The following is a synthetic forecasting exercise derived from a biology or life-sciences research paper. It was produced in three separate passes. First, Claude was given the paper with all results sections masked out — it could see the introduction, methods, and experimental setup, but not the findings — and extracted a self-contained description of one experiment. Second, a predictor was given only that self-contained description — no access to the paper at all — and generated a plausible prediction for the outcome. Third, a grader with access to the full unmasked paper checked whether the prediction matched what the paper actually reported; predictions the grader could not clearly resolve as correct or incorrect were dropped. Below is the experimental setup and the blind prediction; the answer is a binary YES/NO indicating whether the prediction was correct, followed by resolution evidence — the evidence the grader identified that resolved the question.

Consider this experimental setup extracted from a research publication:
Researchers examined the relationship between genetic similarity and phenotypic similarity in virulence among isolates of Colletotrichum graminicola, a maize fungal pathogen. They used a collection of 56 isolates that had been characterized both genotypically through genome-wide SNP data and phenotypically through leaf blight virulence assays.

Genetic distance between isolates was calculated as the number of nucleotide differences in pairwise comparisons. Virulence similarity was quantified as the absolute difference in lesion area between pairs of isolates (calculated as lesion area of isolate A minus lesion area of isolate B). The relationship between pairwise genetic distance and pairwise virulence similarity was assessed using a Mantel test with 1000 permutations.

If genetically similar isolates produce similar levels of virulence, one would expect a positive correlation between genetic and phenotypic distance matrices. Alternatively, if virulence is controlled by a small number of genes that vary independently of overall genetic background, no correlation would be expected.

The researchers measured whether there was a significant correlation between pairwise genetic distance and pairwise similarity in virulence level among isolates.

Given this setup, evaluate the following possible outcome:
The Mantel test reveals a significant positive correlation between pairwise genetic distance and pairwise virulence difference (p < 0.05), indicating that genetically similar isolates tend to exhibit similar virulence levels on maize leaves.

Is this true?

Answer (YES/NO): NO